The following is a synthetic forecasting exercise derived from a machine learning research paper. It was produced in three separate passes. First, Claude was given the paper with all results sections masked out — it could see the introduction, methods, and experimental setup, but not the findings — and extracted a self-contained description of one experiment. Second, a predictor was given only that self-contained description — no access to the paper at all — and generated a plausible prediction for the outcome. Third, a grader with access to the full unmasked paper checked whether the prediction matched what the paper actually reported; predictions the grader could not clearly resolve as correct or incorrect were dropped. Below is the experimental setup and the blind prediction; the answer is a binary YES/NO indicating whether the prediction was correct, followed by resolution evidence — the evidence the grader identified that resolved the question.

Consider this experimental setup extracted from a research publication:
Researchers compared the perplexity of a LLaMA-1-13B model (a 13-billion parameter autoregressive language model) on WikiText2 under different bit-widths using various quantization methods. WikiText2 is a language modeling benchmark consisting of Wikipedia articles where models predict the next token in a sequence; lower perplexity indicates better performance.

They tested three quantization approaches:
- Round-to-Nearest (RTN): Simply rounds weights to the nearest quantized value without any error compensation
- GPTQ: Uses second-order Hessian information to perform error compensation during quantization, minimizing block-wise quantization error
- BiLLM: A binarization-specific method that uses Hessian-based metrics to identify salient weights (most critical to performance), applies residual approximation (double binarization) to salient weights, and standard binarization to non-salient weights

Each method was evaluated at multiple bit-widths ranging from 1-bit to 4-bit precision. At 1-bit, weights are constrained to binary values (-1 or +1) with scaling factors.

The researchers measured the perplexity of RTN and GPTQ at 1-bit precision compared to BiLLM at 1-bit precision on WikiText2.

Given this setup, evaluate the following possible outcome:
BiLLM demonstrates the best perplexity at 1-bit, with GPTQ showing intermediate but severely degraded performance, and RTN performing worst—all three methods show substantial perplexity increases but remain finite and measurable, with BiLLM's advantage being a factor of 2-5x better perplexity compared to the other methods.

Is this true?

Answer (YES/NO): NO